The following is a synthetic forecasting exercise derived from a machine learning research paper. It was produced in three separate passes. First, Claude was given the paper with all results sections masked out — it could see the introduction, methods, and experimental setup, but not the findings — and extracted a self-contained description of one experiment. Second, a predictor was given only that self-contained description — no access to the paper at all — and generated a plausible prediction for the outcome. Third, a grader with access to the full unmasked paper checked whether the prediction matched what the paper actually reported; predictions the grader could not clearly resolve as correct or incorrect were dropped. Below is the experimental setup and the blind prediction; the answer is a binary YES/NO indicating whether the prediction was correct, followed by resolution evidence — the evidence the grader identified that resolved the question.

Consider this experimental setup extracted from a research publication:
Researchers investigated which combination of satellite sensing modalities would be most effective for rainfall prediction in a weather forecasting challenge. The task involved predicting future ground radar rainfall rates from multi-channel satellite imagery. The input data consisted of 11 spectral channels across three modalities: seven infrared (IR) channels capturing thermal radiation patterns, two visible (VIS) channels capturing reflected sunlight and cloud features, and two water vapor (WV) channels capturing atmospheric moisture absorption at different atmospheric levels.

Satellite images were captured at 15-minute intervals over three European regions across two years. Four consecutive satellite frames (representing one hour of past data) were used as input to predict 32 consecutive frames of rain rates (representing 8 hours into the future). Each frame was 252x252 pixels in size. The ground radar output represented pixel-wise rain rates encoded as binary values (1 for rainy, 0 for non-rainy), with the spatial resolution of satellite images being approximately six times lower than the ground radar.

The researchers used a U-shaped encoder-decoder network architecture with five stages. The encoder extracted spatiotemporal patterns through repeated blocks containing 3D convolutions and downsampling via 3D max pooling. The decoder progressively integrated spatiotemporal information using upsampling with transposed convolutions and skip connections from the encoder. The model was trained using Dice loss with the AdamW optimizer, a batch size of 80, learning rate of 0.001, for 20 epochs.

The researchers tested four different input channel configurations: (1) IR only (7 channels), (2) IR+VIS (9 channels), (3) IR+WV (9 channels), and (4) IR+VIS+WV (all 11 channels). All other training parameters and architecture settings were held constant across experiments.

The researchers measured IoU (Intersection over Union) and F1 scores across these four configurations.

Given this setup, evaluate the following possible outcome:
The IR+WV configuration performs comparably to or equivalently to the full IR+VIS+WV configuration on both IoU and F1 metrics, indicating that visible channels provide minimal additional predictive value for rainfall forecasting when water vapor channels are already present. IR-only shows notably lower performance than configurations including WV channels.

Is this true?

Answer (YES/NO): NO